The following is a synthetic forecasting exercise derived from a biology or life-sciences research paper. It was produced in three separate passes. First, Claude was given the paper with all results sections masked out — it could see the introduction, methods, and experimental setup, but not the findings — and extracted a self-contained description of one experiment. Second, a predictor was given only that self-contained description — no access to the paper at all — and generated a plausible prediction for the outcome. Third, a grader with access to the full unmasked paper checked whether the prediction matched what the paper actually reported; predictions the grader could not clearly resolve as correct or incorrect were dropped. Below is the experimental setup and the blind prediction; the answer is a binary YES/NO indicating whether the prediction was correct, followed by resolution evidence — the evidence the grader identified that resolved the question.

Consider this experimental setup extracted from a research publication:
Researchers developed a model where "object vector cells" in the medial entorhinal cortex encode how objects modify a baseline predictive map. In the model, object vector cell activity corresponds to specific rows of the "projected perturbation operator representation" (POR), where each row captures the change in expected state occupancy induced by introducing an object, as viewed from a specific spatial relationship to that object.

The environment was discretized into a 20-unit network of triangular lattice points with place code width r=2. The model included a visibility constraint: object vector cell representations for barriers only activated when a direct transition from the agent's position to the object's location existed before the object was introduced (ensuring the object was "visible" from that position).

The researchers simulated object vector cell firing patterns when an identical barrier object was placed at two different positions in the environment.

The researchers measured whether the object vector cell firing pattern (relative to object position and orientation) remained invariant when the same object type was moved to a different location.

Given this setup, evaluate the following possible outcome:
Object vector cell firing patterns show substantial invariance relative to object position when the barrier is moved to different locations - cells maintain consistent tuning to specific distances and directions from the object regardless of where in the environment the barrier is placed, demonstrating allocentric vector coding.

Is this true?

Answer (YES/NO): YES